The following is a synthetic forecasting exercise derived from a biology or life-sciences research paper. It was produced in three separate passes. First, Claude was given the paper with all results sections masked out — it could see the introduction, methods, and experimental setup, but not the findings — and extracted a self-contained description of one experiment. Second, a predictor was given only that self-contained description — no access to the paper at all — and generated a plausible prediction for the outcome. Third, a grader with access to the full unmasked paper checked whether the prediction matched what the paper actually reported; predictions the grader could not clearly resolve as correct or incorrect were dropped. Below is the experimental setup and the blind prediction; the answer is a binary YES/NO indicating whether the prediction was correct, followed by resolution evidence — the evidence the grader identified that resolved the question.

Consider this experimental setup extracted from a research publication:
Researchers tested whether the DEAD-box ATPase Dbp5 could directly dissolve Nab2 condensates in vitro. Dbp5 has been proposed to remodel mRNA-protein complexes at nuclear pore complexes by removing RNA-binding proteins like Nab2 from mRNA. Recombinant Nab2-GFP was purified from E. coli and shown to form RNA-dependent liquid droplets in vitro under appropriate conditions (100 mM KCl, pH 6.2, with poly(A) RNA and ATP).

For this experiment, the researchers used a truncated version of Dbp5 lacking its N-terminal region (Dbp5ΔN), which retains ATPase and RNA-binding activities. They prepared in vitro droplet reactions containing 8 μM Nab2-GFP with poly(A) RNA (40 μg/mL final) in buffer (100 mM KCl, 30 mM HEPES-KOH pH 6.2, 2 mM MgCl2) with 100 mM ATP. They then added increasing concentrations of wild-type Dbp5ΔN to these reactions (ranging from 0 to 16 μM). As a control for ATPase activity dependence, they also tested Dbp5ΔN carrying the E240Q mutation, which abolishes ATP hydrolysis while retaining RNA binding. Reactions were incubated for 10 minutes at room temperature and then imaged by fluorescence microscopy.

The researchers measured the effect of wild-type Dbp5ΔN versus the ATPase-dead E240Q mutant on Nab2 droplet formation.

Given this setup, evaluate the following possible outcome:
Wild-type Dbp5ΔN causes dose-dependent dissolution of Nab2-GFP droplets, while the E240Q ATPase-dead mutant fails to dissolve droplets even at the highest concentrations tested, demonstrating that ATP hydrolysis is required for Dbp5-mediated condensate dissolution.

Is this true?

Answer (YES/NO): YES